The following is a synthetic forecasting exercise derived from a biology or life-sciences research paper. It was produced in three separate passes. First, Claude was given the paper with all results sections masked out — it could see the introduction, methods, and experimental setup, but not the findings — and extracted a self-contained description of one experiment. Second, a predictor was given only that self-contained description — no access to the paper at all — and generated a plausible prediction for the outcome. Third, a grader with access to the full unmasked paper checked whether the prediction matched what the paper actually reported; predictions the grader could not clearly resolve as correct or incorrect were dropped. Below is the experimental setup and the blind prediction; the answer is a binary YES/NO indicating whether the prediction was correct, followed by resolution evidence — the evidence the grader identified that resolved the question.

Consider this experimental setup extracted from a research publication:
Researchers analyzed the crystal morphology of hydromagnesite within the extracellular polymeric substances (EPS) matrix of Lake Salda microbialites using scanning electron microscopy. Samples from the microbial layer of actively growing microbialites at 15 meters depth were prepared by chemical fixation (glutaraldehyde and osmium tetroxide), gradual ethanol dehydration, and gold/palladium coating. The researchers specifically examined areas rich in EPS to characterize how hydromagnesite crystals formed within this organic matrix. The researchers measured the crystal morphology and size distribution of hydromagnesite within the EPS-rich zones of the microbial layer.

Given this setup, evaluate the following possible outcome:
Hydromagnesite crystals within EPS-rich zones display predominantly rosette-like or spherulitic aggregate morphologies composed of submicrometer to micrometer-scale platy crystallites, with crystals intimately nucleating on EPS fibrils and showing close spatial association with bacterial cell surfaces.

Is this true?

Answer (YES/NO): YES